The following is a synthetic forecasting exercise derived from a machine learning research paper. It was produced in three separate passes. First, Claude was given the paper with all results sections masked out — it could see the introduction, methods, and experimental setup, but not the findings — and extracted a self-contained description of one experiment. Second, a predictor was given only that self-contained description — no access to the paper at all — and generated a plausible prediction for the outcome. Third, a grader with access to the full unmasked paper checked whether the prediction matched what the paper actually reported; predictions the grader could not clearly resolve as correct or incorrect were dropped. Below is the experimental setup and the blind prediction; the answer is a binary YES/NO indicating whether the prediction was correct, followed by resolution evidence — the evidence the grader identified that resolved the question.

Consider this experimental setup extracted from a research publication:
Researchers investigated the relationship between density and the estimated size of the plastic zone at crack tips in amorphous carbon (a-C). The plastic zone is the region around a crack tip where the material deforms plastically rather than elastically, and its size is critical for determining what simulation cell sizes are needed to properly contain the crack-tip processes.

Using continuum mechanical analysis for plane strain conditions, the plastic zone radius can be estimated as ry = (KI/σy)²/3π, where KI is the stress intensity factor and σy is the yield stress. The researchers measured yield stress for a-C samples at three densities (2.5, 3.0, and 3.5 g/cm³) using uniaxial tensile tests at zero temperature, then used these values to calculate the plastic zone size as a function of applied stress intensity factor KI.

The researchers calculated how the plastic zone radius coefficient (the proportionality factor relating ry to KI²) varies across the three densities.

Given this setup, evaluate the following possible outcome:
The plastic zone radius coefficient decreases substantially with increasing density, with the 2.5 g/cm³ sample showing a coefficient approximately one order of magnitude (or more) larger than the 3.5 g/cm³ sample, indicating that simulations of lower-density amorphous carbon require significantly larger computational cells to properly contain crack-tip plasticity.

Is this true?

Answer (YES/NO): NO